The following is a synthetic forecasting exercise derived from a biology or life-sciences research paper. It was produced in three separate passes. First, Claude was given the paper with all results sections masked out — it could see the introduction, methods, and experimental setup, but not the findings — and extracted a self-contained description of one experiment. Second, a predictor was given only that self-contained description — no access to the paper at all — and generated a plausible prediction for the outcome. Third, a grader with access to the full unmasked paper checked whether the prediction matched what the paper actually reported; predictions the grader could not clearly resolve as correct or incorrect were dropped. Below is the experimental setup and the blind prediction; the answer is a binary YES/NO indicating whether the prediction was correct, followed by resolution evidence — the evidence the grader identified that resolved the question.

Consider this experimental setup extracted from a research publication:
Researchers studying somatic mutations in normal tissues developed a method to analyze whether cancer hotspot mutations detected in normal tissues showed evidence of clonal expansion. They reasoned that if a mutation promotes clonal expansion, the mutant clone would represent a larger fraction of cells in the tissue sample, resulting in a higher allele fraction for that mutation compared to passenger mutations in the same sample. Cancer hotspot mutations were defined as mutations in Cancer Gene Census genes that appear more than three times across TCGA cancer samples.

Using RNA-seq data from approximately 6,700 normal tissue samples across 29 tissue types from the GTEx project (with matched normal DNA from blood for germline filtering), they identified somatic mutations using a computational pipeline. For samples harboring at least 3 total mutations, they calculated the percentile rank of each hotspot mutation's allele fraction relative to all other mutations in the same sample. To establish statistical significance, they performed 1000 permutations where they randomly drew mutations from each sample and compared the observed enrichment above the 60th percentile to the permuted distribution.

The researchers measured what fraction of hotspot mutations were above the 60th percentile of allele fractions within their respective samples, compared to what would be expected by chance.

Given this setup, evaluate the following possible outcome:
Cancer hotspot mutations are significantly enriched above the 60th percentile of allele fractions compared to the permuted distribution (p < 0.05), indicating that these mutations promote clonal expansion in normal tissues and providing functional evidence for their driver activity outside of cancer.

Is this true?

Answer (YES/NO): YES